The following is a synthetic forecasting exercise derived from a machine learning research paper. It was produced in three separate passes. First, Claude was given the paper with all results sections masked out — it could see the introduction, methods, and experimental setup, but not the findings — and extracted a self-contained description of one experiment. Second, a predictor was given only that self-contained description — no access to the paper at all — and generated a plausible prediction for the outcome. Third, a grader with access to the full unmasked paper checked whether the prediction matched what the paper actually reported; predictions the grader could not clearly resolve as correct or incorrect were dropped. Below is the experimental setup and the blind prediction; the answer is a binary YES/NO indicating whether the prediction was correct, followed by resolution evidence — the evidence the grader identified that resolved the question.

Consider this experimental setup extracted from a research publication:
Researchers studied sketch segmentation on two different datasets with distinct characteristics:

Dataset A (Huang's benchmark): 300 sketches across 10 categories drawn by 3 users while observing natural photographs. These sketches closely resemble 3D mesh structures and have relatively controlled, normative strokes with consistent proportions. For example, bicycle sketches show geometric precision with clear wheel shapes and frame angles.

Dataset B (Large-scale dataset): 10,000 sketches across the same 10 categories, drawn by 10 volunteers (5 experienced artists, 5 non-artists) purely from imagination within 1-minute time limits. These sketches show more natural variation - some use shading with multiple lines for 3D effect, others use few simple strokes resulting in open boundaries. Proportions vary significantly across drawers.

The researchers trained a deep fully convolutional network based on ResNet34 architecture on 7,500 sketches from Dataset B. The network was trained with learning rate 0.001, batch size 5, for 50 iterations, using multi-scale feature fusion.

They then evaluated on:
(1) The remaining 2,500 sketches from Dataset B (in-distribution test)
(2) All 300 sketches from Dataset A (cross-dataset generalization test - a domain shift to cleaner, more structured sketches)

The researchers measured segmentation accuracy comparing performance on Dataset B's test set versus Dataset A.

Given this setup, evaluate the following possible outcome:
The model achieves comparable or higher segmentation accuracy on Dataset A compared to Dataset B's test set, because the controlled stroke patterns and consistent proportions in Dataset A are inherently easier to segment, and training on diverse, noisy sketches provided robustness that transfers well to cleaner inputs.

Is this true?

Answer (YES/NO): NO